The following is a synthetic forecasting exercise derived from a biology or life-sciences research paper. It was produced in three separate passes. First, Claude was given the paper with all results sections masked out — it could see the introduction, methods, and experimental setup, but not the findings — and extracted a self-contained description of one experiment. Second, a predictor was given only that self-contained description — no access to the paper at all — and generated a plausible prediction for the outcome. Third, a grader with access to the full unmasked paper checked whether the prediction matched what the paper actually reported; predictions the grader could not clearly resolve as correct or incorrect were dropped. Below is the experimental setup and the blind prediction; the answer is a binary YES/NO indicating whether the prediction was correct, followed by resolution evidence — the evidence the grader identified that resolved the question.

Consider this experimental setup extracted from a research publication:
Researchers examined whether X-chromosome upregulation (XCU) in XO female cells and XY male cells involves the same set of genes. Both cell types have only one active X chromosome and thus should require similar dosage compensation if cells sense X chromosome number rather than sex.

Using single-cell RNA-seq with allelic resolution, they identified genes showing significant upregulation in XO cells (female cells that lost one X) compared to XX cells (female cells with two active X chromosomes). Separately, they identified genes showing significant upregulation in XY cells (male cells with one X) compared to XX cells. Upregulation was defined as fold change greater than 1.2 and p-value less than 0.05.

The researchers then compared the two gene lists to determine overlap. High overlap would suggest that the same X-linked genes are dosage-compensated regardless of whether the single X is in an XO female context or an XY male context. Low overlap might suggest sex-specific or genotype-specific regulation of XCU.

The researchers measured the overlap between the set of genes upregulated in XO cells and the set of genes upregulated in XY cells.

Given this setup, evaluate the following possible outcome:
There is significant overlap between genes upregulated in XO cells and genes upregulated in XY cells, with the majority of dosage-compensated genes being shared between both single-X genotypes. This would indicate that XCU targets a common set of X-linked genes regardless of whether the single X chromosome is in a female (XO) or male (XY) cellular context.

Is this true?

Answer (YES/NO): YES